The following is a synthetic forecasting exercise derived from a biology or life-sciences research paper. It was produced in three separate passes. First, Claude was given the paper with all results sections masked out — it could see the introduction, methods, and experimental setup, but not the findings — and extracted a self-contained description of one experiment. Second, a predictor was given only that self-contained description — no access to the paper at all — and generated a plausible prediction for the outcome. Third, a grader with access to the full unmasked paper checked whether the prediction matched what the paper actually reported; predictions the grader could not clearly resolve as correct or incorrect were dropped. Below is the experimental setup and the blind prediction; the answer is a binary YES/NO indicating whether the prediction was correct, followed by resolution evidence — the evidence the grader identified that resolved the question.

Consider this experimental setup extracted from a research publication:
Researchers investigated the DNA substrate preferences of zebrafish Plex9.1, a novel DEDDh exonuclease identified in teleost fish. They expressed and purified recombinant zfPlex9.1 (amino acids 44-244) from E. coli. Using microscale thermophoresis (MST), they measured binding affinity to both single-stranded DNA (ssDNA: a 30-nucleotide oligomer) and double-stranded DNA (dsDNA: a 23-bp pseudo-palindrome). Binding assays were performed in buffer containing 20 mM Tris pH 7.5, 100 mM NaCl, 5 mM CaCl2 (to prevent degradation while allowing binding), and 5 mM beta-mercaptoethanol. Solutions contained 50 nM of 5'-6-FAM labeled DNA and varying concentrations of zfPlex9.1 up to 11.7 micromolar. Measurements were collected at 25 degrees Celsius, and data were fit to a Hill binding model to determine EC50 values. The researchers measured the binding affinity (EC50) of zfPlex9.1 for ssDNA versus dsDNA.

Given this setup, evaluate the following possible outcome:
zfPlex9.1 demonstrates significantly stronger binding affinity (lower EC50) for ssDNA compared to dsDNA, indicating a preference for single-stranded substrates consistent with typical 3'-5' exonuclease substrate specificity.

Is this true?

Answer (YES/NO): NO